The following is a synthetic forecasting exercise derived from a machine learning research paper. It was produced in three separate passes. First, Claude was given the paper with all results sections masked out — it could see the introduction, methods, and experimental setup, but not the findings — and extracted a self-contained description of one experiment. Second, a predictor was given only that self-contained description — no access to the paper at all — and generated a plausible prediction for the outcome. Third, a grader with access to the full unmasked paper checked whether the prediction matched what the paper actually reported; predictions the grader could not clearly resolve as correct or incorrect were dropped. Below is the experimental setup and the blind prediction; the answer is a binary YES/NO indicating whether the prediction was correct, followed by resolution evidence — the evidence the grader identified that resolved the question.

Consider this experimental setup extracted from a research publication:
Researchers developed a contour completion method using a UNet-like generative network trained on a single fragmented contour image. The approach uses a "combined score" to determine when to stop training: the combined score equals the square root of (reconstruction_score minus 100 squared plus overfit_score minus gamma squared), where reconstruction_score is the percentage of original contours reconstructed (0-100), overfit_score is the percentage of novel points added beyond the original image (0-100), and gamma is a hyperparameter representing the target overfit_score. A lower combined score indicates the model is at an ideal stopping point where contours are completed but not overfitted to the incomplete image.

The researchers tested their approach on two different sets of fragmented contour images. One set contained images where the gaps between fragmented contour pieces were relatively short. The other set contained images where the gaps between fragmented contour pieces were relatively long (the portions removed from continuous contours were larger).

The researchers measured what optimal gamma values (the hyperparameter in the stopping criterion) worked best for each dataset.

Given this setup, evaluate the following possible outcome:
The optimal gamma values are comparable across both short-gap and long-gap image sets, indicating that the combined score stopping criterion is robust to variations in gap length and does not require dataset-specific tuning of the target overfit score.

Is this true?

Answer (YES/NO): NO